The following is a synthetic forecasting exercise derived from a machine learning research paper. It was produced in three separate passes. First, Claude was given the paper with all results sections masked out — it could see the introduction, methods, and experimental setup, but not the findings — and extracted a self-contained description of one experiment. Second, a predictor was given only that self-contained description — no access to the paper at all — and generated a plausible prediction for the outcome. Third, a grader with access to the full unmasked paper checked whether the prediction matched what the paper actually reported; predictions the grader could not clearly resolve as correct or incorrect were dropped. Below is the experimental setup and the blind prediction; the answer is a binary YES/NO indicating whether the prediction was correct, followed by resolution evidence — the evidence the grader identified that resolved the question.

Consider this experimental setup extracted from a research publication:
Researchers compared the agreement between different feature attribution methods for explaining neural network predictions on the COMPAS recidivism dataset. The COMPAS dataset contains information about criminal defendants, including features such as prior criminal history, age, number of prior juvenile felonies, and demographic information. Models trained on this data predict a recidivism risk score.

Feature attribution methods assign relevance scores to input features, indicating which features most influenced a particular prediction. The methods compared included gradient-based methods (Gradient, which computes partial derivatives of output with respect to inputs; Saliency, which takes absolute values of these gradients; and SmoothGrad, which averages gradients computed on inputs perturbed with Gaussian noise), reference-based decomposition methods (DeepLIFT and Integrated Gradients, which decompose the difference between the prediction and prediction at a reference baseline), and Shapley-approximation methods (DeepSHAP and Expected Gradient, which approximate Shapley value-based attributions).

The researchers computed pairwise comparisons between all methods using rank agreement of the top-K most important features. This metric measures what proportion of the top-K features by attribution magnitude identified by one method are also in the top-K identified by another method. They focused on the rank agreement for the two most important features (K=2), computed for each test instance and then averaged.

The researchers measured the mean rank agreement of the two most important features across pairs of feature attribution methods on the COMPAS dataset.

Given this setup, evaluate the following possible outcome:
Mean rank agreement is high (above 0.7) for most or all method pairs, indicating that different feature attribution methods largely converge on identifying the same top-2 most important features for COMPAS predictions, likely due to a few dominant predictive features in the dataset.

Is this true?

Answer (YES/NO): NO